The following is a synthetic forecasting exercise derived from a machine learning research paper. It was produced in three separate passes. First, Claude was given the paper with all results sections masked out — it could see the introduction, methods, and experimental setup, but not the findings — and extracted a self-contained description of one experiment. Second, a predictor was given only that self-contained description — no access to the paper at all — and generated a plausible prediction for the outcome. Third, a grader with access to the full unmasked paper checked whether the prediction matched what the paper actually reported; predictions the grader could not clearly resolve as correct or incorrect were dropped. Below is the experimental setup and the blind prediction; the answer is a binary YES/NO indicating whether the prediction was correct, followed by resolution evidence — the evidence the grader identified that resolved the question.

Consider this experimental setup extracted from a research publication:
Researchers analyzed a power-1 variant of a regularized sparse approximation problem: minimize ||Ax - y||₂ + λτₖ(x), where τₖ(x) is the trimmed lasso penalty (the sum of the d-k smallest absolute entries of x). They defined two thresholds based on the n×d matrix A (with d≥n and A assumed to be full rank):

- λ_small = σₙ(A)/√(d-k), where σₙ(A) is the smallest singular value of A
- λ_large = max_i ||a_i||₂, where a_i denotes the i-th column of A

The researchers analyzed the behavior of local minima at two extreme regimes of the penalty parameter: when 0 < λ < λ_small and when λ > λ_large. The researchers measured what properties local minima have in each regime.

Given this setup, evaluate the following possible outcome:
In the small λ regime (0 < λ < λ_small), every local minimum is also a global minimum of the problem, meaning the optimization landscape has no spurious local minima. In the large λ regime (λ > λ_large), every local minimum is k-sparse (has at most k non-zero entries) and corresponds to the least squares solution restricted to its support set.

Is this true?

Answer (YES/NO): NO